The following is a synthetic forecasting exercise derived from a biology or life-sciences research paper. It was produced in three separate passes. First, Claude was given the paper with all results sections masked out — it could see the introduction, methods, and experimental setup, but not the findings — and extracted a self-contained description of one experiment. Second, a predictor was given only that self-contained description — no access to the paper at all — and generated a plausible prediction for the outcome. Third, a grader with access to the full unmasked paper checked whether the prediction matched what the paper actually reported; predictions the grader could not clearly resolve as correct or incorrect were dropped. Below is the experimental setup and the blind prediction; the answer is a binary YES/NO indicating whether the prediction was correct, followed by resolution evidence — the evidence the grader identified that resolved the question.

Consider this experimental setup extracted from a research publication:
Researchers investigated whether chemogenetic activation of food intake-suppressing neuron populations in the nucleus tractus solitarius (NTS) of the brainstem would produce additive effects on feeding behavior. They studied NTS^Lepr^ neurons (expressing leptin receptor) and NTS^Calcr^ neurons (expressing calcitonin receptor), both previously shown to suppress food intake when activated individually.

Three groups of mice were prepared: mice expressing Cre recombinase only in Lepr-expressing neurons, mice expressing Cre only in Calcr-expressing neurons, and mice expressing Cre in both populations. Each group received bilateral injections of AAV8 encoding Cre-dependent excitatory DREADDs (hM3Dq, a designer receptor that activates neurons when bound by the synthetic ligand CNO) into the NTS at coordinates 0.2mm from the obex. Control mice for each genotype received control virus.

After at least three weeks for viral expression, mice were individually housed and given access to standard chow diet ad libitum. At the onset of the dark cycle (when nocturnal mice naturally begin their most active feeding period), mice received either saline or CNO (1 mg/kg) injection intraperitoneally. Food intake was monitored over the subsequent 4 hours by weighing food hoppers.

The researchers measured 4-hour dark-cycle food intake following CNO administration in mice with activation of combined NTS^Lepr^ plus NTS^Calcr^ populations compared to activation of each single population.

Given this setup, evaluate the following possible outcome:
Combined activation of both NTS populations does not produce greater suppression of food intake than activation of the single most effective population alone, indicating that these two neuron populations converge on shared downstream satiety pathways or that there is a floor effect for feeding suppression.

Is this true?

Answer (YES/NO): YES